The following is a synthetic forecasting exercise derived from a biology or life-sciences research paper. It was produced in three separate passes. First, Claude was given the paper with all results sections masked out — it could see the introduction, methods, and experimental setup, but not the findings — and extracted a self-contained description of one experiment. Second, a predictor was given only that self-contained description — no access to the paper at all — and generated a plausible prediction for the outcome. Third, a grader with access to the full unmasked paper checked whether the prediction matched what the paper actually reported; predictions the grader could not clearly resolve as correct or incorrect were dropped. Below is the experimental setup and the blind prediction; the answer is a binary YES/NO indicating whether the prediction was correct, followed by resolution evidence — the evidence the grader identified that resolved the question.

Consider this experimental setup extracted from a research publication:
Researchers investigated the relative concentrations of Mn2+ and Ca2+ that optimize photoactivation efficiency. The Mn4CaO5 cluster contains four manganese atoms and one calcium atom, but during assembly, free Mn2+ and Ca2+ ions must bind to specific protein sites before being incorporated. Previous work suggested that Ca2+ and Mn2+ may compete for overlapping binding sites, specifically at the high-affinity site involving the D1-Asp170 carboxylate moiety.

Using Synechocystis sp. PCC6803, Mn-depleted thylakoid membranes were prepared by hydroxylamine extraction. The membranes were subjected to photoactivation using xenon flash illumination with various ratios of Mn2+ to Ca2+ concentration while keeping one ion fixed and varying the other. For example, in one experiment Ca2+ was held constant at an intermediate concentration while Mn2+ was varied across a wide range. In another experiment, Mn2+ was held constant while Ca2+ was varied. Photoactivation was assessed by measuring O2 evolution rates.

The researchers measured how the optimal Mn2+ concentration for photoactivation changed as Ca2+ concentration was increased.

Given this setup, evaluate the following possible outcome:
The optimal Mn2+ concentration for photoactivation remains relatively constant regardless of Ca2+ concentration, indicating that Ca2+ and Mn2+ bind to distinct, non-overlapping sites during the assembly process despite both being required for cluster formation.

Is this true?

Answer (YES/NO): NO